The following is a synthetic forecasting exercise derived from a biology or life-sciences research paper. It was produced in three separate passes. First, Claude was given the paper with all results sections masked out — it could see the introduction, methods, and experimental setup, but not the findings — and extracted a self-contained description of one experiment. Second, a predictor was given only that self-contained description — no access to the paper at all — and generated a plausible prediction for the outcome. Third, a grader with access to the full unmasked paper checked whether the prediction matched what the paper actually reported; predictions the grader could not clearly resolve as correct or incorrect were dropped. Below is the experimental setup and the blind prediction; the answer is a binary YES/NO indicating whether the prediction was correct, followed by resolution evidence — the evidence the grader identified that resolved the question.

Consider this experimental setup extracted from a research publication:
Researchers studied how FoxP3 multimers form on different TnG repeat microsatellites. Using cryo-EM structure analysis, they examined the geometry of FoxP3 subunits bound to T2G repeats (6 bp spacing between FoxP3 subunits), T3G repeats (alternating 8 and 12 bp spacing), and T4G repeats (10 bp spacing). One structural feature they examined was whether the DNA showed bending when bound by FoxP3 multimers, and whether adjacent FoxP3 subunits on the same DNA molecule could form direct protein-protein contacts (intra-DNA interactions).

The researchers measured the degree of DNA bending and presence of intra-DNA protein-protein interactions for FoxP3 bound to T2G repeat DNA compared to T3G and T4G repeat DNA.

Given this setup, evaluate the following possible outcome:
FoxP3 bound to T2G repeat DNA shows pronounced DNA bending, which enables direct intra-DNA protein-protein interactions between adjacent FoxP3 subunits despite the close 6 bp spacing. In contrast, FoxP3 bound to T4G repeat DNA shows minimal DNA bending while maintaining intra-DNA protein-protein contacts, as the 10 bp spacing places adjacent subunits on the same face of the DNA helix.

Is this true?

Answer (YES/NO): NO